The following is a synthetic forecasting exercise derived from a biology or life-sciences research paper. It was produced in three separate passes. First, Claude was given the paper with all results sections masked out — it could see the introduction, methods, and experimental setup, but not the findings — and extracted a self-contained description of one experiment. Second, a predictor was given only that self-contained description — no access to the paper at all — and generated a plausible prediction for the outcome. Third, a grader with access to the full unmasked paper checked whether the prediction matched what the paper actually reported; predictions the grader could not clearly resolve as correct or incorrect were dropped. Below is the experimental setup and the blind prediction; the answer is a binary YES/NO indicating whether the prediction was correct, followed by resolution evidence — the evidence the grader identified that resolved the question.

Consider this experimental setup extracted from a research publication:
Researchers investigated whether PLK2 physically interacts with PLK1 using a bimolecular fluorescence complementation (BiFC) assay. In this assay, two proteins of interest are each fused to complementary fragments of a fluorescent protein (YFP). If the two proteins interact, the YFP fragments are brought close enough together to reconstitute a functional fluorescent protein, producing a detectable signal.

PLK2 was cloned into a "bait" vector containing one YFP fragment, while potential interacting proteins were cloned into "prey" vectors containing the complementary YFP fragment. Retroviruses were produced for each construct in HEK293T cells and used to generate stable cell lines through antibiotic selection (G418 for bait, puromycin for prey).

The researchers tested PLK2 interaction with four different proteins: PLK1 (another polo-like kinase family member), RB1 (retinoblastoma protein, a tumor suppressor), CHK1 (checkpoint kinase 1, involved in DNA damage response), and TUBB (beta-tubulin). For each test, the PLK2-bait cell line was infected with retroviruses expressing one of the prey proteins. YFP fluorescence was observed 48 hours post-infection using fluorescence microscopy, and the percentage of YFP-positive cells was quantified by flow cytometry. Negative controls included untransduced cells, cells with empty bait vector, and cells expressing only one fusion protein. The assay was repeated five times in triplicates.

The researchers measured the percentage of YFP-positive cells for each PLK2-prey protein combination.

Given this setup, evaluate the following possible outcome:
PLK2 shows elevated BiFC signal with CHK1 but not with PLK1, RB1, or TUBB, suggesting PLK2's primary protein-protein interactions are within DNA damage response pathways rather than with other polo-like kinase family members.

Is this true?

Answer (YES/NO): NO